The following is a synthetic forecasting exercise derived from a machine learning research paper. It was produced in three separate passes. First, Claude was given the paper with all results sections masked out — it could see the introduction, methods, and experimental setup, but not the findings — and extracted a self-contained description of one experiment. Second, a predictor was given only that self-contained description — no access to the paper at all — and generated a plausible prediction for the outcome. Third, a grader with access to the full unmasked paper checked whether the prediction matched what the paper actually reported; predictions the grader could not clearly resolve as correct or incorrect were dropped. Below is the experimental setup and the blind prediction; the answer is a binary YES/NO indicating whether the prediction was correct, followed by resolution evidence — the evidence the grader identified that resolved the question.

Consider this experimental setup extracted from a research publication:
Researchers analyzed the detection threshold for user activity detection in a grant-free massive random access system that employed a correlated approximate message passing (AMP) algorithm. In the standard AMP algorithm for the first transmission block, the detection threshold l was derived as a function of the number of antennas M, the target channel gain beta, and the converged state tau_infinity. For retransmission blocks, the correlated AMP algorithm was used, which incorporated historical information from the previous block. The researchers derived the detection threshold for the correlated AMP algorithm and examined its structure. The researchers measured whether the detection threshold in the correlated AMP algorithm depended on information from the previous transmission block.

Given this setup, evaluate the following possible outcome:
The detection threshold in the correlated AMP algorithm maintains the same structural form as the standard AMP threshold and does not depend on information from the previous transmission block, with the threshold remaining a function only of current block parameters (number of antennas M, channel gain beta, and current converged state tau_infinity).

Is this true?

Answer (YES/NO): NO